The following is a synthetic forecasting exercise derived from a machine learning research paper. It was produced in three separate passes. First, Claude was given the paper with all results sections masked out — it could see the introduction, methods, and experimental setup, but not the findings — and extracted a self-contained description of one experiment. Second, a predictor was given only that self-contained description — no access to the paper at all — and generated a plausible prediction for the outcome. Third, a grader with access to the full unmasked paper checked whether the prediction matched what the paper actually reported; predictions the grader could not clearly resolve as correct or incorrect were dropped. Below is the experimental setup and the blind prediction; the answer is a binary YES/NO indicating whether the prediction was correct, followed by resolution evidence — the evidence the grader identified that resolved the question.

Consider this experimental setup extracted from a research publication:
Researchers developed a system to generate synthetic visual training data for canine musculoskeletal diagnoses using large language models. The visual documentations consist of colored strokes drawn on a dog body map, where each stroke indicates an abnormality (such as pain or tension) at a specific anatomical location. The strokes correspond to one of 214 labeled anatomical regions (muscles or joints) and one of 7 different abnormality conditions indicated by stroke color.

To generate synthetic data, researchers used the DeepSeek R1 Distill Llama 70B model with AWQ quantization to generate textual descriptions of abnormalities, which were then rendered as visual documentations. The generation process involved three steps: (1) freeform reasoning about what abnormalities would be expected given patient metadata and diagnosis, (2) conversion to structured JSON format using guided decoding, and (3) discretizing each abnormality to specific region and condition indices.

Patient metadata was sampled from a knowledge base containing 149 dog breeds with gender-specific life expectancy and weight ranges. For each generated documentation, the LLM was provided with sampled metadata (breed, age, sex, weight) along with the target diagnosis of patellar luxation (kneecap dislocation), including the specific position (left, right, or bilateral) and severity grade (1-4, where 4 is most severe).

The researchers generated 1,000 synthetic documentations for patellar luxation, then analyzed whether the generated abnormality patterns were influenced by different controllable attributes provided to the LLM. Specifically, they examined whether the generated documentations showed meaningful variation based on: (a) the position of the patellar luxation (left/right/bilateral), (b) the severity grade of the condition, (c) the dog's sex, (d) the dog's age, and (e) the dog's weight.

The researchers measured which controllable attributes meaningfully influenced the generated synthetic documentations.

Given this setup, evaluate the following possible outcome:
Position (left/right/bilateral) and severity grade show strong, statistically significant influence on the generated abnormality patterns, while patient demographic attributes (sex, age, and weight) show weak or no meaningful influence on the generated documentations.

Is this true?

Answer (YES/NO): NO